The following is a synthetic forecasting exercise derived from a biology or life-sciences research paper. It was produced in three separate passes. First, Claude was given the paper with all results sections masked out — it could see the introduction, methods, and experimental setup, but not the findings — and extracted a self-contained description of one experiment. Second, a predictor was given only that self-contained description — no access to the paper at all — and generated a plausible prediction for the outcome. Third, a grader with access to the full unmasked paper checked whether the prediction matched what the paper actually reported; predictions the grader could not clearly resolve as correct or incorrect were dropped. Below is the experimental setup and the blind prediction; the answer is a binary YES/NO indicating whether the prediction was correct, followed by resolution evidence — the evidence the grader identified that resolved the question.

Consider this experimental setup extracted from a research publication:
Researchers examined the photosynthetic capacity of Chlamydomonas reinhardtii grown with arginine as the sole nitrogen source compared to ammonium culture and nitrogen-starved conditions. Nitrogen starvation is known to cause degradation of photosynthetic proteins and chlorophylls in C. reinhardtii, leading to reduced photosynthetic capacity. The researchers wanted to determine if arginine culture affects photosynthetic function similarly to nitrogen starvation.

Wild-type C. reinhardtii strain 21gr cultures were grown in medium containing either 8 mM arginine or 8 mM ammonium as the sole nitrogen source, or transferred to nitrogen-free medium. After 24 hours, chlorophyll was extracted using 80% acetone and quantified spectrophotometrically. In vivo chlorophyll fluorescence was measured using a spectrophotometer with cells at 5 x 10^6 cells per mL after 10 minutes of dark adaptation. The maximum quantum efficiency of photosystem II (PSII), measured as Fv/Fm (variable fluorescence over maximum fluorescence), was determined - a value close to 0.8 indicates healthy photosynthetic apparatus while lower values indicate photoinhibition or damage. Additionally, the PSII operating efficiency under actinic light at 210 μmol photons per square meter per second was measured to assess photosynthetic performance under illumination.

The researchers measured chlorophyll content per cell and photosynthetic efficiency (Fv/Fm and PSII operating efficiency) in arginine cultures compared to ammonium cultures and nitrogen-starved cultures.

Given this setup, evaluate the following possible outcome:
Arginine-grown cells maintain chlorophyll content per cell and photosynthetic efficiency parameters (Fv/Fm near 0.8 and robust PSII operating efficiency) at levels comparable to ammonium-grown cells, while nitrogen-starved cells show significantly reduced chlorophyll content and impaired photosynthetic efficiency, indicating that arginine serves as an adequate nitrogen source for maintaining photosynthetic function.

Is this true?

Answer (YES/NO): NO